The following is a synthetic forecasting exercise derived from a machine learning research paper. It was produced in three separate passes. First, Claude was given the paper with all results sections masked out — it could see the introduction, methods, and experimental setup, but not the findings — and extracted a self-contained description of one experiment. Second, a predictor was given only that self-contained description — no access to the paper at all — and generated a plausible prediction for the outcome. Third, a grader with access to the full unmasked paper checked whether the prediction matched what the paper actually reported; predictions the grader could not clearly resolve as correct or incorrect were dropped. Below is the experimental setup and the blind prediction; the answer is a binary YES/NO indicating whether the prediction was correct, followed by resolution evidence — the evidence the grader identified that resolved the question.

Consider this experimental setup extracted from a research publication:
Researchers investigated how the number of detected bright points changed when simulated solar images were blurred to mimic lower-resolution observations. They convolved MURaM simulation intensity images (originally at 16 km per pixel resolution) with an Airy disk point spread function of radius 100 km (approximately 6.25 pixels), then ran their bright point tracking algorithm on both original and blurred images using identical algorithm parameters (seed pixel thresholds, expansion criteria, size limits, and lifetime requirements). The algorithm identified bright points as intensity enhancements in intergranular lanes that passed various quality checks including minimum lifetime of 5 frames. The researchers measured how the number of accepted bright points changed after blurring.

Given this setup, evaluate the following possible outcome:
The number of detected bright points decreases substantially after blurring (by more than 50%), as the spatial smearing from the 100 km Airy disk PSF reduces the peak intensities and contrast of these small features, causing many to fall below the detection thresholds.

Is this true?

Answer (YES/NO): YES